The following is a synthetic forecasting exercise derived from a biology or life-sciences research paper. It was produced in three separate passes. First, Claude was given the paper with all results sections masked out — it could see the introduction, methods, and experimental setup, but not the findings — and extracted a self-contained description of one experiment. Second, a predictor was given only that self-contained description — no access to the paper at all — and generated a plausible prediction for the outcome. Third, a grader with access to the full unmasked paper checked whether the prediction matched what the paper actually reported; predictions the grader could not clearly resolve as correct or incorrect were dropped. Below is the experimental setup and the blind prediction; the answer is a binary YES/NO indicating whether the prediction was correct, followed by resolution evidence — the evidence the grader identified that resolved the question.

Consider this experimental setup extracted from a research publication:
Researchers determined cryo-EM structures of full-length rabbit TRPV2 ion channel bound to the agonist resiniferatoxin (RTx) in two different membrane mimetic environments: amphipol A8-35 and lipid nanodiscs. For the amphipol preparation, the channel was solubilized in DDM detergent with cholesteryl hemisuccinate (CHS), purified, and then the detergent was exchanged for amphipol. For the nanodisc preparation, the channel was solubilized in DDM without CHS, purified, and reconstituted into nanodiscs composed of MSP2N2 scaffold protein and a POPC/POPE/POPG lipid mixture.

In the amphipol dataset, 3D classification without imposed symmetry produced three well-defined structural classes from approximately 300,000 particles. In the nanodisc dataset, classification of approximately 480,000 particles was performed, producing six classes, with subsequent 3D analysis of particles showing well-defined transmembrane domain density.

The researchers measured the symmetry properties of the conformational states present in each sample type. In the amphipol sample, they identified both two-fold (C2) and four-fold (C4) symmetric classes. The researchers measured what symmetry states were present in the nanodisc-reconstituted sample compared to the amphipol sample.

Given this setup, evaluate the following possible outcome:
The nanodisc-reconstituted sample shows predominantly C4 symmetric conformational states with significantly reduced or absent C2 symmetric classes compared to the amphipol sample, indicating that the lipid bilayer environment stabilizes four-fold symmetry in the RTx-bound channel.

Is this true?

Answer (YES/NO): NO